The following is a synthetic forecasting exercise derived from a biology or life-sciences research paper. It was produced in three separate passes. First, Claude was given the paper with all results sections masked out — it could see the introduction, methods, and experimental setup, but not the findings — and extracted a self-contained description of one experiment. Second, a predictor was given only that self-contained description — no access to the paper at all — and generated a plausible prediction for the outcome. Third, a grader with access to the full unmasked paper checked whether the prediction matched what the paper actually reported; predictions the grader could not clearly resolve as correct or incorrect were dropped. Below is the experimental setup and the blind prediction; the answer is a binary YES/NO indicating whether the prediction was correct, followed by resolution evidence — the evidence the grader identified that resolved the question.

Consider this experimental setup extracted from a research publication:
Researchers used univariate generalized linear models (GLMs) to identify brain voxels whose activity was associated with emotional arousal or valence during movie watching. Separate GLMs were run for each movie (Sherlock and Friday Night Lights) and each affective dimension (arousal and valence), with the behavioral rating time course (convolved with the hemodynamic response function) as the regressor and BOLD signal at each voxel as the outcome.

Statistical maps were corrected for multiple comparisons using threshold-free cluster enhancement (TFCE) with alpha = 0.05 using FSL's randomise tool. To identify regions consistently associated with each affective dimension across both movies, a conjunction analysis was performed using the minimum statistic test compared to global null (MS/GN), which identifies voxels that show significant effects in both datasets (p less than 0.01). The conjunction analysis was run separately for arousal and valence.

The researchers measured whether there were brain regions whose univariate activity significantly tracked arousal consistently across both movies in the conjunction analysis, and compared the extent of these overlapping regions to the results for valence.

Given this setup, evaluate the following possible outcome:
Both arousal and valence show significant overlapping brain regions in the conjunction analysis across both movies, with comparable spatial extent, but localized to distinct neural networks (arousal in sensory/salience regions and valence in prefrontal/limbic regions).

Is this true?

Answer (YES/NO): NO